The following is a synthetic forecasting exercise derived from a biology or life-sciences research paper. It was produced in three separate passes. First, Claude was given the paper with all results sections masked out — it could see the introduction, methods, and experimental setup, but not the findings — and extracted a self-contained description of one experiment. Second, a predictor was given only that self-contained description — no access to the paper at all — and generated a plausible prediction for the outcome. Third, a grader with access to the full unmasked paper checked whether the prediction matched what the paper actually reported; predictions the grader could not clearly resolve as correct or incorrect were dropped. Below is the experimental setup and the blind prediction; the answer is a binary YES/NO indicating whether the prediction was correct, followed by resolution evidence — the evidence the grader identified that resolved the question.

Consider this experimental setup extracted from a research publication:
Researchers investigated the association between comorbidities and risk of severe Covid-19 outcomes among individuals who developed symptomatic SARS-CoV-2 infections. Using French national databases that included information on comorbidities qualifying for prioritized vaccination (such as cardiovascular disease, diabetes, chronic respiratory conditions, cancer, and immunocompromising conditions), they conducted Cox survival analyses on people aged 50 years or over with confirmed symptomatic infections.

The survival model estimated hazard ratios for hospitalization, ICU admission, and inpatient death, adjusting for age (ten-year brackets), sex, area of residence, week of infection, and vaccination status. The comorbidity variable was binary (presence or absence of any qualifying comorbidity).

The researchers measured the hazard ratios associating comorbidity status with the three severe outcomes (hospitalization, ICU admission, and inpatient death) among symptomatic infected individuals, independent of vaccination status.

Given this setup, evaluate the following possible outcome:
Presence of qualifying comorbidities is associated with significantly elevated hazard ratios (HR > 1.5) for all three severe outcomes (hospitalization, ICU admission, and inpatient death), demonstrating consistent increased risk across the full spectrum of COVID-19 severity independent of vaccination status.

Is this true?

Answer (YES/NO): NO